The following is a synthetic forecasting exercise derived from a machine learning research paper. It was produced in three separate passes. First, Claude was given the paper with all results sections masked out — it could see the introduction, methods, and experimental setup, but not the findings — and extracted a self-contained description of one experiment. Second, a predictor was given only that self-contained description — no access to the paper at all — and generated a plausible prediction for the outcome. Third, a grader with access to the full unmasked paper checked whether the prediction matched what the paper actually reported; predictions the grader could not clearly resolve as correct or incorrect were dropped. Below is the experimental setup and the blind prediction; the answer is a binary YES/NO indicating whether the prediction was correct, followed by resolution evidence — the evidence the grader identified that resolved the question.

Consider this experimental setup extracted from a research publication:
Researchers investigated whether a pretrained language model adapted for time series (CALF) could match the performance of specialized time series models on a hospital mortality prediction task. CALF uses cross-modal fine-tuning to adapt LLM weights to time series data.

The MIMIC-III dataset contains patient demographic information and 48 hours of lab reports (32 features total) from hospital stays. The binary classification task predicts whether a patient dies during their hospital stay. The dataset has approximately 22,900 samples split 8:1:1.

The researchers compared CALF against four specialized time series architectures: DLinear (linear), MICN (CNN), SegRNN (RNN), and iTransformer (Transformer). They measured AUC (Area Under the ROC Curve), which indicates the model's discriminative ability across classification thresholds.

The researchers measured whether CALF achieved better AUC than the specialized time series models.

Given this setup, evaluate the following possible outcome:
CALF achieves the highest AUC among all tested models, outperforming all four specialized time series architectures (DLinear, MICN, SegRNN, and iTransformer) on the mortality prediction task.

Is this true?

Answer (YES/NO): NO